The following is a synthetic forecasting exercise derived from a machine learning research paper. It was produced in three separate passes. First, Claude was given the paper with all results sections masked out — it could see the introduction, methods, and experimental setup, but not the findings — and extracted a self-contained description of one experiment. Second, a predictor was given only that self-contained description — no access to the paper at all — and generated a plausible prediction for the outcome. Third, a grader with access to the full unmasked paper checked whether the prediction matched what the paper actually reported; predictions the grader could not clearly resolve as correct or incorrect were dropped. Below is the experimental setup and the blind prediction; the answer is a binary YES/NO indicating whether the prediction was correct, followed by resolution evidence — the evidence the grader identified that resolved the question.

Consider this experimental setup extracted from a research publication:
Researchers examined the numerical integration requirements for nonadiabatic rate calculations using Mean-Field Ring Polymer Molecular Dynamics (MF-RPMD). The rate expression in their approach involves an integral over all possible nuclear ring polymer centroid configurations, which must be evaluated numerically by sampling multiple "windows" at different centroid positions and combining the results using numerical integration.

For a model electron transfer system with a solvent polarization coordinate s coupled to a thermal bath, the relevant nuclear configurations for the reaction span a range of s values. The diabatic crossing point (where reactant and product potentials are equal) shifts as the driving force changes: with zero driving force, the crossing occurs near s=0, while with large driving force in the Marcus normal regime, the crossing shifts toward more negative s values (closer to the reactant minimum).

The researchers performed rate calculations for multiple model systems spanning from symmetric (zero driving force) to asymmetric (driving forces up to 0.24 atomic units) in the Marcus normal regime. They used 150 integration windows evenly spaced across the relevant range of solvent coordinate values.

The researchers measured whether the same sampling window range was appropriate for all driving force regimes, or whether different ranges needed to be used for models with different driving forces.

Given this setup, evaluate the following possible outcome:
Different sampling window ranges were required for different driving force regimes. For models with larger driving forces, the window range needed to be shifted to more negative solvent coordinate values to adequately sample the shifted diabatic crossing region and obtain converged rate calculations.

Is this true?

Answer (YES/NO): YES